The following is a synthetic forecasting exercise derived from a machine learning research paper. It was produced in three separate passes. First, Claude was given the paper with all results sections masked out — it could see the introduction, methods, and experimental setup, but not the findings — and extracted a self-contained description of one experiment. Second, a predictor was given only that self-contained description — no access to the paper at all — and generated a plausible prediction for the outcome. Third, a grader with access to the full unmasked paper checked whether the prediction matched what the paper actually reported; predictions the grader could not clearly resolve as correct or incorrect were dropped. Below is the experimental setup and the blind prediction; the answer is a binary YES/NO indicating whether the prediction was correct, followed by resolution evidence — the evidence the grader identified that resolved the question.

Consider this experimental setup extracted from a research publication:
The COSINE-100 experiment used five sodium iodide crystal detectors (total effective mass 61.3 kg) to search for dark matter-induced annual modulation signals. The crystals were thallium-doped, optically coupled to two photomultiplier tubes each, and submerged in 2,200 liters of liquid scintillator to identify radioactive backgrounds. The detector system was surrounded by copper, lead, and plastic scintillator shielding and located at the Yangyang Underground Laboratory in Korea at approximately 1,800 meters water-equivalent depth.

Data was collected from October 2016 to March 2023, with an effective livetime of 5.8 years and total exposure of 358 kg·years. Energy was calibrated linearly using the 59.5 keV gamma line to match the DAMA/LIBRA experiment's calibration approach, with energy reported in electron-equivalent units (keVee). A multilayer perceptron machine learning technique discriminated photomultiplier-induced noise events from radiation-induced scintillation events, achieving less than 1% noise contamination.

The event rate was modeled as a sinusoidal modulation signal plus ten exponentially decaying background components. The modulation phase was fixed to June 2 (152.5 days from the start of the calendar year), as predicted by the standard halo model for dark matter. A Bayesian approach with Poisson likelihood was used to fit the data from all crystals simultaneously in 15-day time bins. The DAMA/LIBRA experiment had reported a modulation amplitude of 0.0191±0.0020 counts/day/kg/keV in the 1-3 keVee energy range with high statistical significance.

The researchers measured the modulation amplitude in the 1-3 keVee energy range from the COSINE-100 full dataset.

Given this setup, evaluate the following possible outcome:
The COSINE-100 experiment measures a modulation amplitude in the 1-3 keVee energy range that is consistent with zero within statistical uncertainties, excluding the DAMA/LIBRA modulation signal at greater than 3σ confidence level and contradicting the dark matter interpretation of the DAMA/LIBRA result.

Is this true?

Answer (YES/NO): YES